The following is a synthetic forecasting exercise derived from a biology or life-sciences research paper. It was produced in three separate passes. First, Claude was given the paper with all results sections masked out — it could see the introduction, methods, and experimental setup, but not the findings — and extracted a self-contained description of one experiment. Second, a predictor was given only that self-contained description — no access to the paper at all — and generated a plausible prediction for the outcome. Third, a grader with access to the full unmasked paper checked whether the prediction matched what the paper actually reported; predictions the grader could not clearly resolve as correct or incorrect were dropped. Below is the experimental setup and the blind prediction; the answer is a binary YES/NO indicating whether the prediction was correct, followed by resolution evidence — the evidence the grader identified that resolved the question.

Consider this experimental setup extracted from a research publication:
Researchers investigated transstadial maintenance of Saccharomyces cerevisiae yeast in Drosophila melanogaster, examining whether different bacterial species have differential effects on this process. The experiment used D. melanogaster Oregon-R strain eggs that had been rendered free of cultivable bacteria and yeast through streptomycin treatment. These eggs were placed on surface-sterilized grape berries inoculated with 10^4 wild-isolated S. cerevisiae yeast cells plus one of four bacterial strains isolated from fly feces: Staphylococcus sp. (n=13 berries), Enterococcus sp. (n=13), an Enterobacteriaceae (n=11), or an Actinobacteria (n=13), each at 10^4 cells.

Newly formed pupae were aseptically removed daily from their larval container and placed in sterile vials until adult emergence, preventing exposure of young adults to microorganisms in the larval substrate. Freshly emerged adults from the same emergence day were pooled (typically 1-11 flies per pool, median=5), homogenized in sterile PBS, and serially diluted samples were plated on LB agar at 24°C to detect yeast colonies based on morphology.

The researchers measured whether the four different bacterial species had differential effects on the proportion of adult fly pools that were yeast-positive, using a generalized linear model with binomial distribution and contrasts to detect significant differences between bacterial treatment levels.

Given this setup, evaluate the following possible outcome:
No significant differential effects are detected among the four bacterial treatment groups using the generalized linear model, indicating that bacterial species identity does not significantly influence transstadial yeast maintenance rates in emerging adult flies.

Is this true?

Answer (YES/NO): NO